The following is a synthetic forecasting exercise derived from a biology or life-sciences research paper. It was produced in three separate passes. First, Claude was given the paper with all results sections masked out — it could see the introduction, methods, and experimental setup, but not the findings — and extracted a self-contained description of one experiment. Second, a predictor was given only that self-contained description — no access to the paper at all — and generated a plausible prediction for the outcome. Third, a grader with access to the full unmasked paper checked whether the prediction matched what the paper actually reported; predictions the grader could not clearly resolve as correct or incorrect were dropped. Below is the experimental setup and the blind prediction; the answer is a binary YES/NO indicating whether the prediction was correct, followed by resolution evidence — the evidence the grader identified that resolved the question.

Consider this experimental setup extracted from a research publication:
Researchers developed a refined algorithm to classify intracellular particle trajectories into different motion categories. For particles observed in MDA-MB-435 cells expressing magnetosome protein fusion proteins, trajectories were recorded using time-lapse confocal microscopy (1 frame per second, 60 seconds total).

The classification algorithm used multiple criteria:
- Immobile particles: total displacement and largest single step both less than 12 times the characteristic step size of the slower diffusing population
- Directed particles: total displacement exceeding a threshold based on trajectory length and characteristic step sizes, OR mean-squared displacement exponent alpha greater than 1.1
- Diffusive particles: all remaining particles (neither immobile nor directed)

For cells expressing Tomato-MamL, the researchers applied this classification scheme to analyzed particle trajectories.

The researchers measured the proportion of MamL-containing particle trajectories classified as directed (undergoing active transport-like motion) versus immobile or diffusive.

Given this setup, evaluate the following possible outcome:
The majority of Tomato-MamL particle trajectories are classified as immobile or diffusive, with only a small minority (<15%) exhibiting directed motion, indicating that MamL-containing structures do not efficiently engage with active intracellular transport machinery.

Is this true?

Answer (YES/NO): NO